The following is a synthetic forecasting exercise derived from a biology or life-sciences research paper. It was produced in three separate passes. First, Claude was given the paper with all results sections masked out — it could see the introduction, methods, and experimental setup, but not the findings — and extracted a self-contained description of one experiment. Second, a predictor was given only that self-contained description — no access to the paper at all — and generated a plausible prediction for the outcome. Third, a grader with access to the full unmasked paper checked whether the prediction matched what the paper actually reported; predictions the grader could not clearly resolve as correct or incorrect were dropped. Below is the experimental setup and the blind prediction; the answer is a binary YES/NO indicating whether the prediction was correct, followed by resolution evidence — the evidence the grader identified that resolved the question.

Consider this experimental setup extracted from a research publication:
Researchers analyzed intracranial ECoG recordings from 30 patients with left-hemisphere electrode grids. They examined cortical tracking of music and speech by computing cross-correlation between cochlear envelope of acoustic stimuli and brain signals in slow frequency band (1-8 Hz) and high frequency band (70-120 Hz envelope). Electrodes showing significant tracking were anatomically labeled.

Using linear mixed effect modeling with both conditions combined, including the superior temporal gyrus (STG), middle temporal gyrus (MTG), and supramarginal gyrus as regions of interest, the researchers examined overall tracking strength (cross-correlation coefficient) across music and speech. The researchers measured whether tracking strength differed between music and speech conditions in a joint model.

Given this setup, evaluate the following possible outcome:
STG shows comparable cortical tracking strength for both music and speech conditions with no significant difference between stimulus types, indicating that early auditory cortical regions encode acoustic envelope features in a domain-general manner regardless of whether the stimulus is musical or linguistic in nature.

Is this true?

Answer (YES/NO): NO